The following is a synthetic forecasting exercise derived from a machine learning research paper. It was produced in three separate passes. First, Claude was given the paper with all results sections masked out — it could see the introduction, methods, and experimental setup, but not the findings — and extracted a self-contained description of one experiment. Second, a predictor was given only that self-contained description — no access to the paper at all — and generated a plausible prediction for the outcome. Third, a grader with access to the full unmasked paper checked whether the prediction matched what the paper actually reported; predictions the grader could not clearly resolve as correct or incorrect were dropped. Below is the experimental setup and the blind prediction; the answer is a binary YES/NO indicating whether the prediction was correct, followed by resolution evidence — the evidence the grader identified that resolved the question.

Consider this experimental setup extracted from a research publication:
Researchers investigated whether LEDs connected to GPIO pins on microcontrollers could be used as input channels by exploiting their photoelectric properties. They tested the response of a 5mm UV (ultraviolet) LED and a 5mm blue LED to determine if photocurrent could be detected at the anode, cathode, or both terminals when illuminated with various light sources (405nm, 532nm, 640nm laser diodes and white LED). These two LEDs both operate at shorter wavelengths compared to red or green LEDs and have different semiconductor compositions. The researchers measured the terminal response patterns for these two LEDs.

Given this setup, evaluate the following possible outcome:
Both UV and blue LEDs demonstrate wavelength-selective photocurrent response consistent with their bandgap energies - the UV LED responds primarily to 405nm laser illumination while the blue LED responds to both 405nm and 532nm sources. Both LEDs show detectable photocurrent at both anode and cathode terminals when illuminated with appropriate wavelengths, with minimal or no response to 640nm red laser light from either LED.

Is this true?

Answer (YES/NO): NO